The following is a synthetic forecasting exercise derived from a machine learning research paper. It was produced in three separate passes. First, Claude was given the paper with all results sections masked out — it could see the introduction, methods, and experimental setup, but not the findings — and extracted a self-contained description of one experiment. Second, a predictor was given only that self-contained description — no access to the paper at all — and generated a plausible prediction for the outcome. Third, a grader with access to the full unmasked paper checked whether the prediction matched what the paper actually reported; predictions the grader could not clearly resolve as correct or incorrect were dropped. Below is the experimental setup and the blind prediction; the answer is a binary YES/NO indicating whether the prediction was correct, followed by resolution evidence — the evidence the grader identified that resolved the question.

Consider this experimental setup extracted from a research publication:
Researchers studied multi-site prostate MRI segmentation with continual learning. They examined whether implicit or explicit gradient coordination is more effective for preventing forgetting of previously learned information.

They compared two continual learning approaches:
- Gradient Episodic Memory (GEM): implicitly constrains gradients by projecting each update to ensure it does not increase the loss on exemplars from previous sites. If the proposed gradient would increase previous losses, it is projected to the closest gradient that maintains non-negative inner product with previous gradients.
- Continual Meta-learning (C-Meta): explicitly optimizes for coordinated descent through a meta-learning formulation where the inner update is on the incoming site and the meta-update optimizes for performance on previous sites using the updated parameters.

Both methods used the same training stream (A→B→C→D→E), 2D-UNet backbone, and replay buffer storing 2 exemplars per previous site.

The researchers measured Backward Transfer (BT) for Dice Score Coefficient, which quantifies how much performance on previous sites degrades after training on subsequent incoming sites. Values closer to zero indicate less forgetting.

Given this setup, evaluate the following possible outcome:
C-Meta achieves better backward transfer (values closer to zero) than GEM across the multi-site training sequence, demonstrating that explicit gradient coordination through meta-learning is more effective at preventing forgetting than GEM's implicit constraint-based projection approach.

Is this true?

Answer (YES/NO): YES